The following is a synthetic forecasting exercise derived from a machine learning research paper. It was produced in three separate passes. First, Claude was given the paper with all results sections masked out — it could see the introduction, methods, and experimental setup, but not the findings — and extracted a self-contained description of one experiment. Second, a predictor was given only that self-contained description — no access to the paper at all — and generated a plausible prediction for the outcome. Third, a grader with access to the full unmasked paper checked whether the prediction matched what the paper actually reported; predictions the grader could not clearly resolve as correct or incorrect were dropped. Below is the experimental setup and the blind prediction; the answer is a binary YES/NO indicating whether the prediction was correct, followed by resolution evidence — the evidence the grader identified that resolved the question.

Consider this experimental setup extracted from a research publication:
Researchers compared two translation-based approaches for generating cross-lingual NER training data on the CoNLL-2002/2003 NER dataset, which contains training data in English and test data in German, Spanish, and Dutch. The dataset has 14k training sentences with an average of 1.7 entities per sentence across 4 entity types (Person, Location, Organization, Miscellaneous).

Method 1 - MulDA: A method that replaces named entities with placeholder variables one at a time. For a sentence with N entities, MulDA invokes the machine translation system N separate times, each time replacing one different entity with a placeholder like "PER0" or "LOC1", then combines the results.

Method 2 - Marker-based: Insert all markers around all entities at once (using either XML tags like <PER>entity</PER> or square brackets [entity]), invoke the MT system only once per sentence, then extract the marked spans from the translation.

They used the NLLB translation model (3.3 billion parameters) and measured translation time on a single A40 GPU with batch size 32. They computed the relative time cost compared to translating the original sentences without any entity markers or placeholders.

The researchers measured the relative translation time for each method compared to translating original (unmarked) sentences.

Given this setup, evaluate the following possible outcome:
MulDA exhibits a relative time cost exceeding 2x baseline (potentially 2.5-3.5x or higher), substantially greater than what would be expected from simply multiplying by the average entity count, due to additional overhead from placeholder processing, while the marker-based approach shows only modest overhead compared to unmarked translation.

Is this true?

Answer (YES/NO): NO